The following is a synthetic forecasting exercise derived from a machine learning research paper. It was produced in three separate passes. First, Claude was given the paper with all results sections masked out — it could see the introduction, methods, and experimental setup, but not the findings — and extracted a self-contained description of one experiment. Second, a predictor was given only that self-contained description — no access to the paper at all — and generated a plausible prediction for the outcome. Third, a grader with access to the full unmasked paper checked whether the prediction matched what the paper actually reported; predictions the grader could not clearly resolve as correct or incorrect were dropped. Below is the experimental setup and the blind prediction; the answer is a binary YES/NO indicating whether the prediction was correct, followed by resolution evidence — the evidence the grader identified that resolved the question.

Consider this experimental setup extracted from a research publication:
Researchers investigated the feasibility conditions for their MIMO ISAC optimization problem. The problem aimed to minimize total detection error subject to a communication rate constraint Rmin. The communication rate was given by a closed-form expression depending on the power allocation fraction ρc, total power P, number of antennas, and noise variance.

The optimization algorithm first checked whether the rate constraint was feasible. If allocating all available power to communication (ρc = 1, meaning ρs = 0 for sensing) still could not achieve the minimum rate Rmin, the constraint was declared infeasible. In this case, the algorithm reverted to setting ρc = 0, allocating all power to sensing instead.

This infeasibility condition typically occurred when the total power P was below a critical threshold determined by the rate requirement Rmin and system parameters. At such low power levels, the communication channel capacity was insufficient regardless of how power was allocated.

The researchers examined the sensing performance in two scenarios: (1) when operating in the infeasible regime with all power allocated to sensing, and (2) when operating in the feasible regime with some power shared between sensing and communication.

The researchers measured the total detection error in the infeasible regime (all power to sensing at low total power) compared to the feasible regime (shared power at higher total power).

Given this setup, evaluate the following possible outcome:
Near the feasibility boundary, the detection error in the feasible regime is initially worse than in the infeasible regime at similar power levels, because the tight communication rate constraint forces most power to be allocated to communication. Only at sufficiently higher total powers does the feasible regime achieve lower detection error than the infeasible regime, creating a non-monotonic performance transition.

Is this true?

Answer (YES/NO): YES